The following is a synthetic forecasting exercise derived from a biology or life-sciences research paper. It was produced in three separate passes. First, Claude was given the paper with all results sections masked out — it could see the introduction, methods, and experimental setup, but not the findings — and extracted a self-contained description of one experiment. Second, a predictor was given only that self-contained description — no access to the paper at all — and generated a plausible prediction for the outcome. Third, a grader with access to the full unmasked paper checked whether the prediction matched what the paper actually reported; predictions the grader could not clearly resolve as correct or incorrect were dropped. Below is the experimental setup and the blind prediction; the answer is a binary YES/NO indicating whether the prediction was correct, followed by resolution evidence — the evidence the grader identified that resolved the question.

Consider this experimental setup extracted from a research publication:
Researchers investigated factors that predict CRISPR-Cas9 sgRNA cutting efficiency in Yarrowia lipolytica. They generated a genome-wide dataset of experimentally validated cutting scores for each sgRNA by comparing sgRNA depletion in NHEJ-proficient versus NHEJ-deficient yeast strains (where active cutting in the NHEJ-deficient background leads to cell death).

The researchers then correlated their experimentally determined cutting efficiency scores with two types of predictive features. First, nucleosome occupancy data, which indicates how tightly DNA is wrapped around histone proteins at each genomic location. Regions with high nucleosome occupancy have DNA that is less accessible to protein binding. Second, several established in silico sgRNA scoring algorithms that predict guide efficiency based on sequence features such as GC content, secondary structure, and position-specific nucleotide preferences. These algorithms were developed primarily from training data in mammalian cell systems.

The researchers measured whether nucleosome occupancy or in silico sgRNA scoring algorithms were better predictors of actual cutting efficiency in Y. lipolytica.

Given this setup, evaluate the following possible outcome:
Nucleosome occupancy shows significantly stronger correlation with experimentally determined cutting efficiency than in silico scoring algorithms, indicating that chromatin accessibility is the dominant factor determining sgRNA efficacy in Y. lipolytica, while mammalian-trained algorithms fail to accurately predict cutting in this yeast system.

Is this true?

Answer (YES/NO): YES